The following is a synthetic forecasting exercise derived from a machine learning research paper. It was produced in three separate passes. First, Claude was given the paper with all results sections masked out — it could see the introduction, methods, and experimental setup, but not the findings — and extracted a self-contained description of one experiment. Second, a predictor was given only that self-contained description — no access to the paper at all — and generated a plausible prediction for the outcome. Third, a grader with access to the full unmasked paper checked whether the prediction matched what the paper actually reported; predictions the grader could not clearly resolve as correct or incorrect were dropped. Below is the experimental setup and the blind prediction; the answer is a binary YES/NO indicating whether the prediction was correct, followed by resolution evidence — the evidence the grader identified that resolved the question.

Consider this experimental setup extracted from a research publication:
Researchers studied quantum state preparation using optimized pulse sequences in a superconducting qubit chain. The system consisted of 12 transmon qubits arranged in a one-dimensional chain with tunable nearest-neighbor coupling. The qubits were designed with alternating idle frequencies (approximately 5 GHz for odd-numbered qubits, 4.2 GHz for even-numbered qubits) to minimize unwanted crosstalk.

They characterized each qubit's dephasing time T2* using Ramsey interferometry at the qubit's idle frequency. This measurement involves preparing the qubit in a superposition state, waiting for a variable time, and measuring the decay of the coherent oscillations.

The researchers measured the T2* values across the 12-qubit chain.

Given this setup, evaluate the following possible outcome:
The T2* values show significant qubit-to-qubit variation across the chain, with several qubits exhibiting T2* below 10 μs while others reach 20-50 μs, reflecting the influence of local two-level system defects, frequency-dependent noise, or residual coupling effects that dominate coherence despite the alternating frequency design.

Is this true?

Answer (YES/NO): NO